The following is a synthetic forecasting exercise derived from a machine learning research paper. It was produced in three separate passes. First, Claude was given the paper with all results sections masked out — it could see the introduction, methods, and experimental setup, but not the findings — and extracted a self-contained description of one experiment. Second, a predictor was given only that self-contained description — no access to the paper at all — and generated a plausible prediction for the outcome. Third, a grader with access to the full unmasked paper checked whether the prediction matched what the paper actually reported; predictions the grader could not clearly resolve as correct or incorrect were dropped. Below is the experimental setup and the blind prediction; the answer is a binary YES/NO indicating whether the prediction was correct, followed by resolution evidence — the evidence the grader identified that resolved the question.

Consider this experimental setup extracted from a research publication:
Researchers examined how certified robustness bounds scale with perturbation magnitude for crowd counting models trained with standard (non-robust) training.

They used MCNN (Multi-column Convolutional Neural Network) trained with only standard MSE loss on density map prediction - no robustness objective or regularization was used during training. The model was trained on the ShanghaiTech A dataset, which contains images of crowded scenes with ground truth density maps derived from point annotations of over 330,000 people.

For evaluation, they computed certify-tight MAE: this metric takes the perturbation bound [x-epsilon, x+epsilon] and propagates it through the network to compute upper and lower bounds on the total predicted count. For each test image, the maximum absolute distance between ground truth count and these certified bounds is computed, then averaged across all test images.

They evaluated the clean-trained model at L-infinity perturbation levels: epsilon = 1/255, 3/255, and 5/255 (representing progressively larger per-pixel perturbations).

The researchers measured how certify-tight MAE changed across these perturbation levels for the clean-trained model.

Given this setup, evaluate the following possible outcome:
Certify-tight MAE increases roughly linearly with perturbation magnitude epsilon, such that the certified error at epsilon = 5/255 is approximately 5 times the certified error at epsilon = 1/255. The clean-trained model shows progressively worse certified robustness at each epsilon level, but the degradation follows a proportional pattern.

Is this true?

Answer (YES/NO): NO